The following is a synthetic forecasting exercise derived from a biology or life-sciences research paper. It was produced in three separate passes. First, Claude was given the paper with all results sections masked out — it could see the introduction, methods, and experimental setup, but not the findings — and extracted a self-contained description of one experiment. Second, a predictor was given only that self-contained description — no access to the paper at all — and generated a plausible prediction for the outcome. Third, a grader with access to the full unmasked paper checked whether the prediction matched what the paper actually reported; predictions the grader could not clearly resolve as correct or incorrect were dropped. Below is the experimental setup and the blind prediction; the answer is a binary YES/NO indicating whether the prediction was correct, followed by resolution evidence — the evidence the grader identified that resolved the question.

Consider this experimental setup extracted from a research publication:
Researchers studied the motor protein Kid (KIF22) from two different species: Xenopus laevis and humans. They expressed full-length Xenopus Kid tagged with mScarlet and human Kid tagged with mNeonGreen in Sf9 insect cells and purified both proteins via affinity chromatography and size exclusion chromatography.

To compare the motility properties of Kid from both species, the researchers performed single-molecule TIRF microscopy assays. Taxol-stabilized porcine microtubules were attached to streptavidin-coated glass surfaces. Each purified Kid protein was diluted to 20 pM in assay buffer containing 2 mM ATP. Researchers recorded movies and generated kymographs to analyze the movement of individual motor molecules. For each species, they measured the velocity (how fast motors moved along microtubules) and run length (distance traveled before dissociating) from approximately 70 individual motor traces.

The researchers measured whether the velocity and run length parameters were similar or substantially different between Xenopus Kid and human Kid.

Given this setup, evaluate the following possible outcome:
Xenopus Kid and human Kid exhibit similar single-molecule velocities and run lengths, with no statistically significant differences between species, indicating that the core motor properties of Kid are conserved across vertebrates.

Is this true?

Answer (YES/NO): YES